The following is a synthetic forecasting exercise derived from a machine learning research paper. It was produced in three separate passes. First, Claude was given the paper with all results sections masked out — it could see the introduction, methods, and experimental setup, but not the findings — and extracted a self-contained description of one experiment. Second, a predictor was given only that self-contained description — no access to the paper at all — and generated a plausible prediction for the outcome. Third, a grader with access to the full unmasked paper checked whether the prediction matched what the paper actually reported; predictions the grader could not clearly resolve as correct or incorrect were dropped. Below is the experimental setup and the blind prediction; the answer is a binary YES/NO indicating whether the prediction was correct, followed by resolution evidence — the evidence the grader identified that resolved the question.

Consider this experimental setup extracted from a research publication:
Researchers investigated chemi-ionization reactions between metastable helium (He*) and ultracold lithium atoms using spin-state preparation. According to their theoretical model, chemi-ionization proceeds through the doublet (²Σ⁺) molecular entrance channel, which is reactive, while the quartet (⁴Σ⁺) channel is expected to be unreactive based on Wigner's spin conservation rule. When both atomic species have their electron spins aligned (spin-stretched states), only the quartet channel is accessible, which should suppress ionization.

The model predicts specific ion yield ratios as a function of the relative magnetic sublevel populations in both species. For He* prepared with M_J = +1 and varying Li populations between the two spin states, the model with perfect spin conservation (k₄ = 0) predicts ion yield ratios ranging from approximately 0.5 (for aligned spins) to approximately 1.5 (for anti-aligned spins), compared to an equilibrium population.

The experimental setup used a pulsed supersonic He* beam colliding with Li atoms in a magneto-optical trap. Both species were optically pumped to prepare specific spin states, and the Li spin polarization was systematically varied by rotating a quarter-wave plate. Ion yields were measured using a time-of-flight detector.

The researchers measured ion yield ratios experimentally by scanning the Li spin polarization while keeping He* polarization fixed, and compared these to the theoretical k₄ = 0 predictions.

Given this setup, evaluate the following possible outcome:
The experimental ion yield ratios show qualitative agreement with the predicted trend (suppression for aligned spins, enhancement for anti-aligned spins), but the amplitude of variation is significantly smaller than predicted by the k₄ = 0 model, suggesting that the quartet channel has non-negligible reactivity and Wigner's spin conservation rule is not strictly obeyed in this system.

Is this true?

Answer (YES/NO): NO